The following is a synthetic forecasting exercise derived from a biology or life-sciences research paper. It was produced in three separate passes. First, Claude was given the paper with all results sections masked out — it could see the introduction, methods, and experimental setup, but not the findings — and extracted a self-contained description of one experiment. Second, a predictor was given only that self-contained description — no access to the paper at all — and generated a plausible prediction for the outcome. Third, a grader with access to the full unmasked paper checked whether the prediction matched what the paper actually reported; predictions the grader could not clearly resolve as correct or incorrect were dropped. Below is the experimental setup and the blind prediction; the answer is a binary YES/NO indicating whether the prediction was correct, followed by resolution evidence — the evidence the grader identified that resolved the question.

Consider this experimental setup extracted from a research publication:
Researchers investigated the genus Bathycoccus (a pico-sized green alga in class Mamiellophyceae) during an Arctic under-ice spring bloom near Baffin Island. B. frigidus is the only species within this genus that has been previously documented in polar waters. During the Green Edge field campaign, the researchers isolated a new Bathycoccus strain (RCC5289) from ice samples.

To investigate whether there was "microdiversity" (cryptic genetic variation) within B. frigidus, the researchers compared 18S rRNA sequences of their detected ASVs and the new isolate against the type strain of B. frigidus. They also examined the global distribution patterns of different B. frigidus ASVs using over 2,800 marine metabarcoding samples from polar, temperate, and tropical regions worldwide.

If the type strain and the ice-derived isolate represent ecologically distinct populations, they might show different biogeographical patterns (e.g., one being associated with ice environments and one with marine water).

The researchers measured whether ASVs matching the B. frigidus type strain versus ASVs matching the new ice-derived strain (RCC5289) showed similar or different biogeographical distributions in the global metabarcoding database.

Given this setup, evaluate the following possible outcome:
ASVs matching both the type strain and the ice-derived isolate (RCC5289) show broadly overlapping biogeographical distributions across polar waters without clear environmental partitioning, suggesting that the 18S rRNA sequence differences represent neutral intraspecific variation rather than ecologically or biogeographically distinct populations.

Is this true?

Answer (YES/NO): NO